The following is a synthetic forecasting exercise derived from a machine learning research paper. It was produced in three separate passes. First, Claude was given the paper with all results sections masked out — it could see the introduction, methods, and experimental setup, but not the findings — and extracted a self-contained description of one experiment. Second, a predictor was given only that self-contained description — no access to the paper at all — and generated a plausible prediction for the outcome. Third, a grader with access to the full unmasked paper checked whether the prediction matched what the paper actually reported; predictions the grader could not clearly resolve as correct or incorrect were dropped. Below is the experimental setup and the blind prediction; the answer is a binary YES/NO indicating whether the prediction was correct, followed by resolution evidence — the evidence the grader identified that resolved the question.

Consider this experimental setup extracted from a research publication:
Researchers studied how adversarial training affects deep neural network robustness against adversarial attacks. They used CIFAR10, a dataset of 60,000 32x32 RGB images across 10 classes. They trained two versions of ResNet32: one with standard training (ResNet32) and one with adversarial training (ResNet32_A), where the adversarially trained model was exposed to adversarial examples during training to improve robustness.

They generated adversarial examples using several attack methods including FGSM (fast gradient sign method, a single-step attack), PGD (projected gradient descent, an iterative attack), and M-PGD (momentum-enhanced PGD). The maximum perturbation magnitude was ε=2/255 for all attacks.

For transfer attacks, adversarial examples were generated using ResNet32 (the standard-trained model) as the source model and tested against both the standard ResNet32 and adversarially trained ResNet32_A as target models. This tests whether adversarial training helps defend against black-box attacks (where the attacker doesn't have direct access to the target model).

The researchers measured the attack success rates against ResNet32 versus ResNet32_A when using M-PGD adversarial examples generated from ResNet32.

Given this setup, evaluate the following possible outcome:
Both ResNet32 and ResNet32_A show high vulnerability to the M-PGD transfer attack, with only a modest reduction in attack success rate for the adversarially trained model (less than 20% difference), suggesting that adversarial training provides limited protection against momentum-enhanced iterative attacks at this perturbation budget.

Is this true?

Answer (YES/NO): NO